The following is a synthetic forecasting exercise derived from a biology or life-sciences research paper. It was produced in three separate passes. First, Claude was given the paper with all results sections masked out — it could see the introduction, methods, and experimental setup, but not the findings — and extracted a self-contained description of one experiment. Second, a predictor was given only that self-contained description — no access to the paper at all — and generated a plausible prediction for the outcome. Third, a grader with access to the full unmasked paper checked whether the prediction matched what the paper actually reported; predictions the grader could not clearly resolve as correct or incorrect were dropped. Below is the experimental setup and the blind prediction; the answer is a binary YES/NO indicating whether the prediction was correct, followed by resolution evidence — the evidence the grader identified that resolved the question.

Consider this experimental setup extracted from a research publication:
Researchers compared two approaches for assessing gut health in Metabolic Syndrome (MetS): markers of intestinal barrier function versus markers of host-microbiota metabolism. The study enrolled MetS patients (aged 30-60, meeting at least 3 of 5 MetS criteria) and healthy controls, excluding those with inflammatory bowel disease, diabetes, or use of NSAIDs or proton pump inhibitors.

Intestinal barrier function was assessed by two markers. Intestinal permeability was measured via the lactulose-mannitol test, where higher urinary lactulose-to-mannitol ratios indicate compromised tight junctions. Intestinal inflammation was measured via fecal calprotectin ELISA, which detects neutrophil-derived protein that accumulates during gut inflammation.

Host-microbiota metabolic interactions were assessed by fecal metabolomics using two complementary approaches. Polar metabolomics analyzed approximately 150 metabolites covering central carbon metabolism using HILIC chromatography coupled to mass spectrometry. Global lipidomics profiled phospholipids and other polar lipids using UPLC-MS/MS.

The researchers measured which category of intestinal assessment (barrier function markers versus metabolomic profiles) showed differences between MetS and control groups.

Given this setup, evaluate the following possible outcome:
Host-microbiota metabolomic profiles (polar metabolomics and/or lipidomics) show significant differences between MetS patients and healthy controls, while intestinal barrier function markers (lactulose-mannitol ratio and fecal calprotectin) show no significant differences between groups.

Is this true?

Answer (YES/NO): YES